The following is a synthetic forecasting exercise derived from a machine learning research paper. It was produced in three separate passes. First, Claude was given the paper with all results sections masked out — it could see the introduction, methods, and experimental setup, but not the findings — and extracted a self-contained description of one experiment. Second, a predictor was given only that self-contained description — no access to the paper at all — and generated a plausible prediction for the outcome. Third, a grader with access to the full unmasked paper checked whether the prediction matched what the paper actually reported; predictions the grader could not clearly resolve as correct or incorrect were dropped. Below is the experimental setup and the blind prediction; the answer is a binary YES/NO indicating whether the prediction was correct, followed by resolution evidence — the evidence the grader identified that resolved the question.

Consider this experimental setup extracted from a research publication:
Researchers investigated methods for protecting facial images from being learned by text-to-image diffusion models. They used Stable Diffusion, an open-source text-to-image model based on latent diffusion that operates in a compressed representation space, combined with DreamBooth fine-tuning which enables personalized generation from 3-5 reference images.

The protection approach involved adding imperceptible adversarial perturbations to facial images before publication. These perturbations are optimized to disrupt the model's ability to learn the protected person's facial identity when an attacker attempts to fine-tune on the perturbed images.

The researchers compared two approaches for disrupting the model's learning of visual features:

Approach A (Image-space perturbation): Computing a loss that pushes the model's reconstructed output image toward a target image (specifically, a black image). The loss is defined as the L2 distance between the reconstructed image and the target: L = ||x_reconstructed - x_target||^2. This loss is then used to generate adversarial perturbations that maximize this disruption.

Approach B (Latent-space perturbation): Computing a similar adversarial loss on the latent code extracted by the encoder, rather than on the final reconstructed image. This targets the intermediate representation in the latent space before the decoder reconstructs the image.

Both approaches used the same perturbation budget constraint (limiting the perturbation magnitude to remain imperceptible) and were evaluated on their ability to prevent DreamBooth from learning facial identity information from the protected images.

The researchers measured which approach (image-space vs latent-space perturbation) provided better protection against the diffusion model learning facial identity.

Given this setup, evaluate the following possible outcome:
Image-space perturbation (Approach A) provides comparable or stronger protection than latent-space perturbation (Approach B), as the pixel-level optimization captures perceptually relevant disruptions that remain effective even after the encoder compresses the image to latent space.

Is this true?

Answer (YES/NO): YES